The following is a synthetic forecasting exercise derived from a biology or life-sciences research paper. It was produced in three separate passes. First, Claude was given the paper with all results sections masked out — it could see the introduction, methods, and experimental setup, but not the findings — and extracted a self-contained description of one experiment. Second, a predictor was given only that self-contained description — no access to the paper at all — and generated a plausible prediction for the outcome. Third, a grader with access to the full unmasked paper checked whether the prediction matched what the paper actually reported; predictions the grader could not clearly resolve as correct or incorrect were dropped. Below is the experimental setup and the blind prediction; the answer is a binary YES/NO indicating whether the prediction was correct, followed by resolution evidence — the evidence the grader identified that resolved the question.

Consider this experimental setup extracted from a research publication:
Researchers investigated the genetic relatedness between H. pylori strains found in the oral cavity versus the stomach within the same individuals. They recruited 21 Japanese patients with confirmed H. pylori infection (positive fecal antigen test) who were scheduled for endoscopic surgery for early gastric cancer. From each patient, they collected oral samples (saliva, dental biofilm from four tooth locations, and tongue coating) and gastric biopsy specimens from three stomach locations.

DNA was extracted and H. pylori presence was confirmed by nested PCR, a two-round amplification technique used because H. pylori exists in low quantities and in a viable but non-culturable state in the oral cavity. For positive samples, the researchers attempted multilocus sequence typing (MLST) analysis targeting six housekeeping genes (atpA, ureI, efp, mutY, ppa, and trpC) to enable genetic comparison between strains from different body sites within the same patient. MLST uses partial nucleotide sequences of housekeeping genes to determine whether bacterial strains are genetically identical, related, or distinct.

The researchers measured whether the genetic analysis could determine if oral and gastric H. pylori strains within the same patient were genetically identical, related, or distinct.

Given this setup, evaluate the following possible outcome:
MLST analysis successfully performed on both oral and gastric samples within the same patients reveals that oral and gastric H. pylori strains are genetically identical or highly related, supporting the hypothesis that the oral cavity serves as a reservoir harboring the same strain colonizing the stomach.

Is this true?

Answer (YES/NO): NO